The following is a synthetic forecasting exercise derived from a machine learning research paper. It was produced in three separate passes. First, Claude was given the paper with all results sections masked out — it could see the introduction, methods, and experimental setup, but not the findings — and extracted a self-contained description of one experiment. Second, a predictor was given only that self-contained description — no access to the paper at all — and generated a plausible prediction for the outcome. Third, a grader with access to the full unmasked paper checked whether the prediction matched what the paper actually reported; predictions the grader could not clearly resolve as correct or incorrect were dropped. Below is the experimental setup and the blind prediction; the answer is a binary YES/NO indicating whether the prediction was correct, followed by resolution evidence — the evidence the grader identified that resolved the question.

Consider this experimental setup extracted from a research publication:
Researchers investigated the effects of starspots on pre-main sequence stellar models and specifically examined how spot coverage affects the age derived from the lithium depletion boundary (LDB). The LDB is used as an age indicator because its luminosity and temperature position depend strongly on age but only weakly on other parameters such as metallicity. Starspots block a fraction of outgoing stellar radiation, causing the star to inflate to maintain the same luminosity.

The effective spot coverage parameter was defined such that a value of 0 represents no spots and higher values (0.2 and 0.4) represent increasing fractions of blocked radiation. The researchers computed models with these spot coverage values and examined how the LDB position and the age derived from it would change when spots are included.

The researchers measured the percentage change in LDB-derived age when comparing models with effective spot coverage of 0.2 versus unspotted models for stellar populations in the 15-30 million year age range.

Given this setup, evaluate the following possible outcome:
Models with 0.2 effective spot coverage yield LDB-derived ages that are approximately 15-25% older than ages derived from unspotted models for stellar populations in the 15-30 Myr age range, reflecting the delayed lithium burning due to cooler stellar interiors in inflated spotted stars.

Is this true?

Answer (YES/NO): NO